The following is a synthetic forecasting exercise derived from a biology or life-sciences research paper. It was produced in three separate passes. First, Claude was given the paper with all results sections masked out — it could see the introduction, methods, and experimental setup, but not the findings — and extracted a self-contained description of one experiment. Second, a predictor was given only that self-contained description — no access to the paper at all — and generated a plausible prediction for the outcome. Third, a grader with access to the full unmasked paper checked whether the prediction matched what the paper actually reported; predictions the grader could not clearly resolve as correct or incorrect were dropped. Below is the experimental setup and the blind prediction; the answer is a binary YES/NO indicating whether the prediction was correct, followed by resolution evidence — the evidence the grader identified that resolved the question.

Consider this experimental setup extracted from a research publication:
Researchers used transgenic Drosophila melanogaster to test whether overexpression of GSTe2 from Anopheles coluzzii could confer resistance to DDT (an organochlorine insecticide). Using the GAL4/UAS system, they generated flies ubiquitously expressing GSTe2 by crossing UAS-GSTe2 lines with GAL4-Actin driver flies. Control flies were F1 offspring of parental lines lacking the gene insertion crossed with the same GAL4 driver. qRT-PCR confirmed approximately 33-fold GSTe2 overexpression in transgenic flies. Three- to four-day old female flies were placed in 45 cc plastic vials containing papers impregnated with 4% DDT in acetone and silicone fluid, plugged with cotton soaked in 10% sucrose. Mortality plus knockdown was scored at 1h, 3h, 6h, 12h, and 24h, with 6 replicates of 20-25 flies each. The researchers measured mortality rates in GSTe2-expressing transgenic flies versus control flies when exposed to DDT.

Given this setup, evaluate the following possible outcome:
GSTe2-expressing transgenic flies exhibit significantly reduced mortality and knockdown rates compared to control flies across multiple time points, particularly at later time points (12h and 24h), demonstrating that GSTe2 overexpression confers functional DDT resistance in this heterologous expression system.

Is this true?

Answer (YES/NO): YES